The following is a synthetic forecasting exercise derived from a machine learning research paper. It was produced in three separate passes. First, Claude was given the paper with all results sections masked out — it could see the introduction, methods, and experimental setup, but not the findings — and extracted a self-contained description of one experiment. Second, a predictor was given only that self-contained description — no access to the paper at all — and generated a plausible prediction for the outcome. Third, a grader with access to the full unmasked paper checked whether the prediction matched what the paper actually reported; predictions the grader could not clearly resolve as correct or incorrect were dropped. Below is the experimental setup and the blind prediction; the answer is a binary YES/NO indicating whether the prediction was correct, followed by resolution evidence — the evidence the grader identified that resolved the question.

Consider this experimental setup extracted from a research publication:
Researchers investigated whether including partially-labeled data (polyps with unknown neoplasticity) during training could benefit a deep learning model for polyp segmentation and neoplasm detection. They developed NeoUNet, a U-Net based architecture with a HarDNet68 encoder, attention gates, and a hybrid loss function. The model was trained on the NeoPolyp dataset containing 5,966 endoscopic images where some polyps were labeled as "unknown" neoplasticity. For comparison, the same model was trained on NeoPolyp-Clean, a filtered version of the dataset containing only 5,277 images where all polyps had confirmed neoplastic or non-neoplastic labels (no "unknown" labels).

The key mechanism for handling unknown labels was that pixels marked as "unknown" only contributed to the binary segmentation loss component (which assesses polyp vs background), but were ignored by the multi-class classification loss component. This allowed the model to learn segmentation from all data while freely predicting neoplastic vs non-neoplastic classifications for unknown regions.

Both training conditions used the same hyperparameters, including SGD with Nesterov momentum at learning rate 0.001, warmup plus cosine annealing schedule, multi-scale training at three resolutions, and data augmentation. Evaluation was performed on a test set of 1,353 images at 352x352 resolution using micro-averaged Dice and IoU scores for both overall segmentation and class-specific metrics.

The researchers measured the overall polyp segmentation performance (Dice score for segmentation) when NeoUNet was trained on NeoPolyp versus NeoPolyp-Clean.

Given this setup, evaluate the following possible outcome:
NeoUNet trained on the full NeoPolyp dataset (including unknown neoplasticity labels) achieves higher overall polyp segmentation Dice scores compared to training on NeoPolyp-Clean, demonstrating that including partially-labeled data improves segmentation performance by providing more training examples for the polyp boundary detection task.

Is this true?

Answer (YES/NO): YES